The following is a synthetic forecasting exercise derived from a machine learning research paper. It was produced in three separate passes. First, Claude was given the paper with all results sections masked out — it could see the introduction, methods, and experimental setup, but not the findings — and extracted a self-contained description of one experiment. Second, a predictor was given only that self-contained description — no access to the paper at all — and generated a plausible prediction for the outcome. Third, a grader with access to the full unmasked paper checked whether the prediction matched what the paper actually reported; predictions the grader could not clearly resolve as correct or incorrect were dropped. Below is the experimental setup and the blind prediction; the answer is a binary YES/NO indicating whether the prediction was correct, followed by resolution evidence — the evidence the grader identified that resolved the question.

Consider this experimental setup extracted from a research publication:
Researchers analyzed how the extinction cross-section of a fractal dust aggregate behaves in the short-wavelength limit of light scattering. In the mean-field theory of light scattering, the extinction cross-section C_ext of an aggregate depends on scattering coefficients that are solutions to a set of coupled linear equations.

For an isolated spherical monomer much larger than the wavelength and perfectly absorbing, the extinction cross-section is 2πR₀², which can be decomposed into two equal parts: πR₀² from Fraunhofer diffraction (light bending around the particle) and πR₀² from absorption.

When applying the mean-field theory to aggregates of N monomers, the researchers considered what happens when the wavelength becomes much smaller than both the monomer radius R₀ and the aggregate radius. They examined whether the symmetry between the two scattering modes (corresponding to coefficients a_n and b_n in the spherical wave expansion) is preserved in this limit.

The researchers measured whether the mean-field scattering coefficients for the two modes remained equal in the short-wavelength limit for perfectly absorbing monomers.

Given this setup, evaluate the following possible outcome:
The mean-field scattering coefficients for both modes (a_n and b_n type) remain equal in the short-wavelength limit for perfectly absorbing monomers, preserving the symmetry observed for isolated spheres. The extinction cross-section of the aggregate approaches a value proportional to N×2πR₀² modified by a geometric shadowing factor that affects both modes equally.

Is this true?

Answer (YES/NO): YES